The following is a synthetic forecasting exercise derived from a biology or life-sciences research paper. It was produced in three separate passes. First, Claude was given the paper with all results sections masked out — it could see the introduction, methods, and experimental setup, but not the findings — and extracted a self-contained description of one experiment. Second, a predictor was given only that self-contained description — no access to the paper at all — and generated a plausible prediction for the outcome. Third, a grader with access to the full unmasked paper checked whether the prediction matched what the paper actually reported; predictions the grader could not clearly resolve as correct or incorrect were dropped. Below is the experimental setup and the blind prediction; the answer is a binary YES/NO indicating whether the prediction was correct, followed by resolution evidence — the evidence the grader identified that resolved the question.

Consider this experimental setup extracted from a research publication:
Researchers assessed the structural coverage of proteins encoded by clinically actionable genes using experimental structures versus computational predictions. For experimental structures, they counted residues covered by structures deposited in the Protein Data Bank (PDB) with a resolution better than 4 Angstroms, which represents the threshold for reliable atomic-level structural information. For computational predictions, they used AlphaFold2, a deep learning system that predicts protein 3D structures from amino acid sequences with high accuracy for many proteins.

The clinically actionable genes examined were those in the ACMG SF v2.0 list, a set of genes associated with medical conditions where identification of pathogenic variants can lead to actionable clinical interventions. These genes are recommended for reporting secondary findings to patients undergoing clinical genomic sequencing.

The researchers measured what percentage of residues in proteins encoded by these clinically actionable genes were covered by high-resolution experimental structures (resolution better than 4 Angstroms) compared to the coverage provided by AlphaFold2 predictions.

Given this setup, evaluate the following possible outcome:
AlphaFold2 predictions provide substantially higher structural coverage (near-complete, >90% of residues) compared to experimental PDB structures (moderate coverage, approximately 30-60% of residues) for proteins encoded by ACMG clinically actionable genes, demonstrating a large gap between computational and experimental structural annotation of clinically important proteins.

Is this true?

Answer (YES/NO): NO